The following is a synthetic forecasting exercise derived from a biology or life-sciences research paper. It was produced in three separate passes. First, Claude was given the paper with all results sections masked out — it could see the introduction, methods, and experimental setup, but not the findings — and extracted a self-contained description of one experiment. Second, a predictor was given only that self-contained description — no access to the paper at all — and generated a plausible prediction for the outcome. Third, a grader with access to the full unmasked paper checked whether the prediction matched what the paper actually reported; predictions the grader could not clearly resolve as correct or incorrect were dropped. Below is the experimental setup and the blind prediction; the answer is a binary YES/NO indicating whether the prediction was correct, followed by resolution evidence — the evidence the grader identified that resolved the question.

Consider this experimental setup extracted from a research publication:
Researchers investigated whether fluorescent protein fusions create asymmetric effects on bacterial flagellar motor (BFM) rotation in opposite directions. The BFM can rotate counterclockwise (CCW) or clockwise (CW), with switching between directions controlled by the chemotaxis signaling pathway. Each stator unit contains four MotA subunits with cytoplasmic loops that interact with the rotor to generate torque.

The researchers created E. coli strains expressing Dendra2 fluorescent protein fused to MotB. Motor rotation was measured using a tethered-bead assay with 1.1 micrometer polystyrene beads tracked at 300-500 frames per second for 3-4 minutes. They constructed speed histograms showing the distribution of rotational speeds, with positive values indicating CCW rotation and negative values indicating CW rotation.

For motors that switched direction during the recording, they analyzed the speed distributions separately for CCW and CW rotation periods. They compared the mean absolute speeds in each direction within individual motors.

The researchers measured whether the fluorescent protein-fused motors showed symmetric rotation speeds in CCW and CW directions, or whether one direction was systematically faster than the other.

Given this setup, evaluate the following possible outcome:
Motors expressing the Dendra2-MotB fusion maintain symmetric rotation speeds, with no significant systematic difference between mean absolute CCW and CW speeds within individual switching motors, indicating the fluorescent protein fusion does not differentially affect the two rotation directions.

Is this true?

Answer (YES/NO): NO